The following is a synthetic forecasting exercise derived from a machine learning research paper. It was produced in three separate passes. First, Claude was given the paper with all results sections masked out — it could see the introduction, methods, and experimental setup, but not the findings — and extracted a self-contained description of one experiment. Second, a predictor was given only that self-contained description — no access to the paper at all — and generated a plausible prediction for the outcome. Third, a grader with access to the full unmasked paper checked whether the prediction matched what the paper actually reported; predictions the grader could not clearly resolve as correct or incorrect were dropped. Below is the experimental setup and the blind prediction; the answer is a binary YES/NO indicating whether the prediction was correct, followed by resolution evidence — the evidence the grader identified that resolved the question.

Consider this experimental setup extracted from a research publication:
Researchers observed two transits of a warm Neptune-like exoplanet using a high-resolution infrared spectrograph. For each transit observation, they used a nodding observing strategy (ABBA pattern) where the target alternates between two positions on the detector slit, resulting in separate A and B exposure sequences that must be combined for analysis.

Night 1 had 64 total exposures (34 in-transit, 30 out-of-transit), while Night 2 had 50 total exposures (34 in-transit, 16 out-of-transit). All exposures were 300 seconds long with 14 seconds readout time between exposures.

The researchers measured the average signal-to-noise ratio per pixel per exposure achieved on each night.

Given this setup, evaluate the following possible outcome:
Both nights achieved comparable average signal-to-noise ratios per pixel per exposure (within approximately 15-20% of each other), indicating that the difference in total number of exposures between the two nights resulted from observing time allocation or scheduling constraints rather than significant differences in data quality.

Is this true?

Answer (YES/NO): YES